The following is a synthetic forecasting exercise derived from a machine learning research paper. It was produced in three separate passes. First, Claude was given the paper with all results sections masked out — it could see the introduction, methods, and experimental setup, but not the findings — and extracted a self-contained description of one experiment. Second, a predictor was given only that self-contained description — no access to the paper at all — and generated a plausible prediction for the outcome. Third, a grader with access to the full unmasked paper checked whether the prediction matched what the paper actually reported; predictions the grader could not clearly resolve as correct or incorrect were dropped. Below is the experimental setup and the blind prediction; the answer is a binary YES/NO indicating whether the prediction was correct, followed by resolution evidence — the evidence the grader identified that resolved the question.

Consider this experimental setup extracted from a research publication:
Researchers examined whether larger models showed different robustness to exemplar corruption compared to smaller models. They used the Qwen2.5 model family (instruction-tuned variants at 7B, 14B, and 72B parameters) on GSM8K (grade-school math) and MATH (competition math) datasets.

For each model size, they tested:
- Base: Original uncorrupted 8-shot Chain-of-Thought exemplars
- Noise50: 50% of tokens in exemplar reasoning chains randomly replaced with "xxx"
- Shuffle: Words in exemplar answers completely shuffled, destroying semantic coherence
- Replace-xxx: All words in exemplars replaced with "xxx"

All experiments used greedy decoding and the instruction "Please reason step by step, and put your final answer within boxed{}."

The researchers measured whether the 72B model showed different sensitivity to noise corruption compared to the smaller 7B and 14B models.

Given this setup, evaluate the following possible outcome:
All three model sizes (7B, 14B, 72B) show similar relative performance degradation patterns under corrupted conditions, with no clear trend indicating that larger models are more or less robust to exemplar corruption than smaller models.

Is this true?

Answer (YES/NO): NO